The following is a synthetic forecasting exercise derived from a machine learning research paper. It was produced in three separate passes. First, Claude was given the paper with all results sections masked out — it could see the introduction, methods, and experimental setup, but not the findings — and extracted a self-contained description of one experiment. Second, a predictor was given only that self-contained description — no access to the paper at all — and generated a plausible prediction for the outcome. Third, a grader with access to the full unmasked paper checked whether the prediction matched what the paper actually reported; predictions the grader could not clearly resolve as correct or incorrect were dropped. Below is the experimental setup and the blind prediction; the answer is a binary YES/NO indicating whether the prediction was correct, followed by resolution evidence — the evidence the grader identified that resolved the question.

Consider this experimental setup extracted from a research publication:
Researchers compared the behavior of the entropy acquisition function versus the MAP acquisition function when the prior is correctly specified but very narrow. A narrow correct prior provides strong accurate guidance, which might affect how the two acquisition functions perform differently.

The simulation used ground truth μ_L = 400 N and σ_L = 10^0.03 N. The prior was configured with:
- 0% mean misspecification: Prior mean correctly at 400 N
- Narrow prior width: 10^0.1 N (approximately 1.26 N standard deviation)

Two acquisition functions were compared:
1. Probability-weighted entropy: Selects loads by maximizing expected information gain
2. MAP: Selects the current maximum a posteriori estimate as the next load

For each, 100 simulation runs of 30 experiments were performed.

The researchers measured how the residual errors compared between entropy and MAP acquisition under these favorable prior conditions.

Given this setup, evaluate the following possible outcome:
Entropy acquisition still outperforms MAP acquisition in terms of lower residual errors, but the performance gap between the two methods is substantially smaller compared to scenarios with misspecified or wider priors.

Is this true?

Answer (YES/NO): NO